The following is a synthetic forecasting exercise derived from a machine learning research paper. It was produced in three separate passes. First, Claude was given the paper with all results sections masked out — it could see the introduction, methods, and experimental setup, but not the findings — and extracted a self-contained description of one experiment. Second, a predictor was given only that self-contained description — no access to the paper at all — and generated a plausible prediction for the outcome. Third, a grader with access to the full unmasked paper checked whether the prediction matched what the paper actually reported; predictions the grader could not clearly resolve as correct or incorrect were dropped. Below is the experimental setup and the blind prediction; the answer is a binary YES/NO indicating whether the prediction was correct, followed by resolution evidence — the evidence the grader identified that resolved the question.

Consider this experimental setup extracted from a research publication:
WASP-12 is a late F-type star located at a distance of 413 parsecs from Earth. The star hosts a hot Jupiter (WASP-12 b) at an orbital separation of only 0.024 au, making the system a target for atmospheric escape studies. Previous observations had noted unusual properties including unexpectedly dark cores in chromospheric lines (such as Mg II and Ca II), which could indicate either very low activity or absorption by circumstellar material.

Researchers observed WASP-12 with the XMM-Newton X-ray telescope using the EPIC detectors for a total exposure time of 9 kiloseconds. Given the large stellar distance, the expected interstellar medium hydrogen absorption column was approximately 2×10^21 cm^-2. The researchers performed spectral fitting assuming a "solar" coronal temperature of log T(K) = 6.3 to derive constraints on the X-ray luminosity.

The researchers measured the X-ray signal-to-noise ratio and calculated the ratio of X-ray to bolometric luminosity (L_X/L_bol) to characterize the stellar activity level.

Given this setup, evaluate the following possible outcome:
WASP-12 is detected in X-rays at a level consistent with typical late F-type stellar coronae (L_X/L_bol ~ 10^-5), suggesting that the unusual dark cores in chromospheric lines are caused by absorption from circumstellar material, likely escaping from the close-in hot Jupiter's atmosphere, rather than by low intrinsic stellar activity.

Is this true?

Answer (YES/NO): NO